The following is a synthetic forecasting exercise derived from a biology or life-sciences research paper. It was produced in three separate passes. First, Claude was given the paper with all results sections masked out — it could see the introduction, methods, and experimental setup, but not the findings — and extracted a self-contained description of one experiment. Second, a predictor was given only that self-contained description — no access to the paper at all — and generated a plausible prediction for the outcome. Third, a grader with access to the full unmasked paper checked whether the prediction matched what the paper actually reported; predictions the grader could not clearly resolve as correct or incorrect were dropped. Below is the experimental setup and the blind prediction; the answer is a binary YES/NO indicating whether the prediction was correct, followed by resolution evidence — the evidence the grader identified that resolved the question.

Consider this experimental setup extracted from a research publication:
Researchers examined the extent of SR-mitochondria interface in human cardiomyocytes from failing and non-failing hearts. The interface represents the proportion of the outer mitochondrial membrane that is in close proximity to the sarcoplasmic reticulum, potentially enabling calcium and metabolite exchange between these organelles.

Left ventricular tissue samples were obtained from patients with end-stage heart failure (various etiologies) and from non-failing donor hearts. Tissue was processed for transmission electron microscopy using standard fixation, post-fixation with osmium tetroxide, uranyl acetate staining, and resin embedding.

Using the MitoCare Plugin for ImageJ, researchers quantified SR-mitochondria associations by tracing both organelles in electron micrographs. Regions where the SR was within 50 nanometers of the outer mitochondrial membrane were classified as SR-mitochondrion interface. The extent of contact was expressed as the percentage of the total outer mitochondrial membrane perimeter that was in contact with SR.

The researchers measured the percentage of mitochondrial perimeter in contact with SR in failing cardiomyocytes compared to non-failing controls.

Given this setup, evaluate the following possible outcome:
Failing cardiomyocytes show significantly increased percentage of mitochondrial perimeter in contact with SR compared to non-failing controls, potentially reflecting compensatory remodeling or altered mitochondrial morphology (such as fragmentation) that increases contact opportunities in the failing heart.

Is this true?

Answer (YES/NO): NO